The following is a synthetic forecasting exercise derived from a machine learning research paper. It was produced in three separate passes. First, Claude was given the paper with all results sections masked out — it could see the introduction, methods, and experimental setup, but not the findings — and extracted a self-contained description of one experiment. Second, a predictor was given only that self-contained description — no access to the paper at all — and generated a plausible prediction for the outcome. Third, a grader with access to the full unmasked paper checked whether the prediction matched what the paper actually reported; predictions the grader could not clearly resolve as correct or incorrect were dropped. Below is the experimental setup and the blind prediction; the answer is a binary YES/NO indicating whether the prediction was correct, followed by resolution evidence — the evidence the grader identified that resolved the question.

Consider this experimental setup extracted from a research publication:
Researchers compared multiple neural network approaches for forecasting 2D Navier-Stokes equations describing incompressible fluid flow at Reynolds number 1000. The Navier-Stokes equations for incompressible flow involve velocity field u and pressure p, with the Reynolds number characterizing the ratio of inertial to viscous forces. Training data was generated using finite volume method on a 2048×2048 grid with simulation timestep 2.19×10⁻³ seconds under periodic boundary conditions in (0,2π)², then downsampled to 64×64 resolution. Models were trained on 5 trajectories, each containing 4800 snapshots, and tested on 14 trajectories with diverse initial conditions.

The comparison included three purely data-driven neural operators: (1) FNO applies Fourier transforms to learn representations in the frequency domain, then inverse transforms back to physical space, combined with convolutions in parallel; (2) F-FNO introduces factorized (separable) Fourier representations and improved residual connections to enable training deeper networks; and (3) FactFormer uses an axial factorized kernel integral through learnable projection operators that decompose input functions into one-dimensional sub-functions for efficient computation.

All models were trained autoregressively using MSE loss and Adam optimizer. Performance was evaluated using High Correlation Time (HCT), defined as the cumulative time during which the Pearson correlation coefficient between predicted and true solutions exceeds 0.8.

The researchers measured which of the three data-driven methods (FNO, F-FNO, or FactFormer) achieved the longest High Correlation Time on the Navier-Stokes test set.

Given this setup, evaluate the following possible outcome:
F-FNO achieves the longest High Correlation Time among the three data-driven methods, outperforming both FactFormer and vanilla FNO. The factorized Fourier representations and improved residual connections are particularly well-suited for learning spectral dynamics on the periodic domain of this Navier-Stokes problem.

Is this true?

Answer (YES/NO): YES